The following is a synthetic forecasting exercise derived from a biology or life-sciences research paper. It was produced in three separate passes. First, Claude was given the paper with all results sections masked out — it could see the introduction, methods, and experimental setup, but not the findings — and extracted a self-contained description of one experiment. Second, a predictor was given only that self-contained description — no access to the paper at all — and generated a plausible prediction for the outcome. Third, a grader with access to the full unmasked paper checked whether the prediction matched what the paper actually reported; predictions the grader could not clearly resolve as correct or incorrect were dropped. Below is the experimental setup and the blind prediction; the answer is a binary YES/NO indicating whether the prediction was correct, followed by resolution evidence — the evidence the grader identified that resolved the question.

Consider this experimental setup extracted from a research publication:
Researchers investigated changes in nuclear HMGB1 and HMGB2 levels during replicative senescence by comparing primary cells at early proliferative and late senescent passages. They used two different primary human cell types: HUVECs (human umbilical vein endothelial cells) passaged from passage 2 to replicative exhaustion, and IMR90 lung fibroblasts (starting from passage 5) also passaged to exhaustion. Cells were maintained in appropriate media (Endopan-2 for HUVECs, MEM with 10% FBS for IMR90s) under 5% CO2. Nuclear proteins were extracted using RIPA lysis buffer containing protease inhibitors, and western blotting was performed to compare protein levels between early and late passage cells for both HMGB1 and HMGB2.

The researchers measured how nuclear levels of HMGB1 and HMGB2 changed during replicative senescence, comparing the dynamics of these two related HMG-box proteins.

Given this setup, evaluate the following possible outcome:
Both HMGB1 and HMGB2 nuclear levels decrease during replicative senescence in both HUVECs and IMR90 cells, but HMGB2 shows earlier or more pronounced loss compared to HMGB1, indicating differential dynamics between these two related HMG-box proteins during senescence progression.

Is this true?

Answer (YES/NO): YES